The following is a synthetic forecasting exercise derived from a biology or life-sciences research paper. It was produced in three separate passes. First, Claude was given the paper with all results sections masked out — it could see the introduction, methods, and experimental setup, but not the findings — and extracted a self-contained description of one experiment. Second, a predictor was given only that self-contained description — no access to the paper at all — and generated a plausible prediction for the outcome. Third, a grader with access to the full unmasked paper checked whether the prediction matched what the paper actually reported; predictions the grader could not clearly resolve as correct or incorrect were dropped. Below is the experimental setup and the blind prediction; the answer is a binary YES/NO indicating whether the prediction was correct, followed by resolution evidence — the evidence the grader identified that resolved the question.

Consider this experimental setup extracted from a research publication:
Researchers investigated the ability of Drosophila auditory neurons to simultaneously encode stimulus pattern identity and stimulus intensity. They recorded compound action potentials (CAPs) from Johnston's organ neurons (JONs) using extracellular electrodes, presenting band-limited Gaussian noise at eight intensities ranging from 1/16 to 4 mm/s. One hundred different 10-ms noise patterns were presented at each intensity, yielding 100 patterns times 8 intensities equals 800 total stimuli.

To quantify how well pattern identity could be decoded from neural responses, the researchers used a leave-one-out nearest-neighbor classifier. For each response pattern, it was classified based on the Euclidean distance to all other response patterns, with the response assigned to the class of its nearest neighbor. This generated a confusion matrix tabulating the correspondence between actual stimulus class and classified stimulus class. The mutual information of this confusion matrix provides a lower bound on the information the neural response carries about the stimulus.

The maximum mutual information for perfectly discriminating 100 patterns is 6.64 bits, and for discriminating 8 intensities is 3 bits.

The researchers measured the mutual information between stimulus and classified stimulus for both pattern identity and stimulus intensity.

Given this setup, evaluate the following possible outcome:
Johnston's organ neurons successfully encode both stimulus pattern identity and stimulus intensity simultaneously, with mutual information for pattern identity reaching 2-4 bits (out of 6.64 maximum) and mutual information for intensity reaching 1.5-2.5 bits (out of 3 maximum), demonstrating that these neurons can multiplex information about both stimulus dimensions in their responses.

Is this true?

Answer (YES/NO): NO